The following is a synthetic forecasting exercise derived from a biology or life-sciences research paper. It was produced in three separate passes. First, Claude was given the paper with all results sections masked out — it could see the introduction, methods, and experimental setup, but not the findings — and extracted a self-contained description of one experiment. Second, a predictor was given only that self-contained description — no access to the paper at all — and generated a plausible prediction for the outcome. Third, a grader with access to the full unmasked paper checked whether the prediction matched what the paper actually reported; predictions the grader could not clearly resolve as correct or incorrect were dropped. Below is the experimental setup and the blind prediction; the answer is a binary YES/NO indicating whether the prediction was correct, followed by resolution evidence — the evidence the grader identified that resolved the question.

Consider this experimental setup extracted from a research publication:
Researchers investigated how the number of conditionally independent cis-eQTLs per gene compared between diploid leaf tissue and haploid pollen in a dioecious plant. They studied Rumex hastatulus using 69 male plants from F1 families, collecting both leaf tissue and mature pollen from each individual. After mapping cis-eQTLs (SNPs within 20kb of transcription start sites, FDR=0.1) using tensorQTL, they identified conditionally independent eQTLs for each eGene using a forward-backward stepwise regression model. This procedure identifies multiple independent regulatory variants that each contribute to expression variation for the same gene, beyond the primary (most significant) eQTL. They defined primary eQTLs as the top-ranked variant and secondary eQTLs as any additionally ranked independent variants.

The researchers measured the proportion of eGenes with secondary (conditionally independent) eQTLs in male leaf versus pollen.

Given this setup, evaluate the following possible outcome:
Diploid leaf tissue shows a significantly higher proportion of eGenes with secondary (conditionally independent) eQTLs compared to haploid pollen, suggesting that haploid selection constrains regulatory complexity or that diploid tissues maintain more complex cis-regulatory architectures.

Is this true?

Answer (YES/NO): NO